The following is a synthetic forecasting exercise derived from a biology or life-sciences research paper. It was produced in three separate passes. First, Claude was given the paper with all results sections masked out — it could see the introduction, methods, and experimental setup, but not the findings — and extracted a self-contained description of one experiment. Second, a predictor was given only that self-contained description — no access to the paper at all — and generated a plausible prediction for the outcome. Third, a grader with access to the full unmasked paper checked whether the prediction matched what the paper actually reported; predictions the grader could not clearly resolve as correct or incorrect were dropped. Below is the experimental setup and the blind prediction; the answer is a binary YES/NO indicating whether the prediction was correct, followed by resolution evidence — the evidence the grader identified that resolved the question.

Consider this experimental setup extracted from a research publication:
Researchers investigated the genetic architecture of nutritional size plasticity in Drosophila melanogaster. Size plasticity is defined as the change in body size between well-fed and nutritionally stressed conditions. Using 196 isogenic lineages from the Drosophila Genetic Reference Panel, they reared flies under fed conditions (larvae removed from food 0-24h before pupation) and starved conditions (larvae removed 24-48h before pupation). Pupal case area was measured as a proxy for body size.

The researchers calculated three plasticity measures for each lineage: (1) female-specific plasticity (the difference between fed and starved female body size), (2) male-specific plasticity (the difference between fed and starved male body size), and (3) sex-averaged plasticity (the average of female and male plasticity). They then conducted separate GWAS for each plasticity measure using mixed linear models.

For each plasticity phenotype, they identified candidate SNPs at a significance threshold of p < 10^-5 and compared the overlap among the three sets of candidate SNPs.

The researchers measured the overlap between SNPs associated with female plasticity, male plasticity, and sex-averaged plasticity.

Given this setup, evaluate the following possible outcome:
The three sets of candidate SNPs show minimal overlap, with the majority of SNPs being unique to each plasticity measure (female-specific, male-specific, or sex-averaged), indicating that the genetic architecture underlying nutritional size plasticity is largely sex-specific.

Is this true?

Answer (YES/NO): YES